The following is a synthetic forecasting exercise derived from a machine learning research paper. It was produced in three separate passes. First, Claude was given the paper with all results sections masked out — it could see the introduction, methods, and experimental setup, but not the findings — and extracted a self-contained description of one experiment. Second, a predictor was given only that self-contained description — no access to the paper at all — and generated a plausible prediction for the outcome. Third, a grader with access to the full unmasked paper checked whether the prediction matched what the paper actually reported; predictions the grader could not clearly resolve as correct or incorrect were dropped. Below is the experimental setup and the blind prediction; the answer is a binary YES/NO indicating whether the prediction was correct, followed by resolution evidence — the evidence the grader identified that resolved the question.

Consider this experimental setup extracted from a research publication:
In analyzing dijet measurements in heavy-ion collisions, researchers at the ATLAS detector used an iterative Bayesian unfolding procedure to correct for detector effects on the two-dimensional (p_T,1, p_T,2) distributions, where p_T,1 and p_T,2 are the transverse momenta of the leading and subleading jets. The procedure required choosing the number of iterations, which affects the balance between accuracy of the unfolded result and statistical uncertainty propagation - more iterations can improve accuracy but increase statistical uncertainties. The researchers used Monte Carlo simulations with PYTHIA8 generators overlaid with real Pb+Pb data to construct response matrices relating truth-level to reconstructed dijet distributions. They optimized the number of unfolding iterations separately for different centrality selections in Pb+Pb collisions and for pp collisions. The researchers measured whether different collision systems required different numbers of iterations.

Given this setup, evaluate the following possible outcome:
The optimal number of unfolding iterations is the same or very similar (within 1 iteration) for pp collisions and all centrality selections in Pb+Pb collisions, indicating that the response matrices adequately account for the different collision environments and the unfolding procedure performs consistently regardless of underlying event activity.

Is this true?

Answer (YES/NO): NO